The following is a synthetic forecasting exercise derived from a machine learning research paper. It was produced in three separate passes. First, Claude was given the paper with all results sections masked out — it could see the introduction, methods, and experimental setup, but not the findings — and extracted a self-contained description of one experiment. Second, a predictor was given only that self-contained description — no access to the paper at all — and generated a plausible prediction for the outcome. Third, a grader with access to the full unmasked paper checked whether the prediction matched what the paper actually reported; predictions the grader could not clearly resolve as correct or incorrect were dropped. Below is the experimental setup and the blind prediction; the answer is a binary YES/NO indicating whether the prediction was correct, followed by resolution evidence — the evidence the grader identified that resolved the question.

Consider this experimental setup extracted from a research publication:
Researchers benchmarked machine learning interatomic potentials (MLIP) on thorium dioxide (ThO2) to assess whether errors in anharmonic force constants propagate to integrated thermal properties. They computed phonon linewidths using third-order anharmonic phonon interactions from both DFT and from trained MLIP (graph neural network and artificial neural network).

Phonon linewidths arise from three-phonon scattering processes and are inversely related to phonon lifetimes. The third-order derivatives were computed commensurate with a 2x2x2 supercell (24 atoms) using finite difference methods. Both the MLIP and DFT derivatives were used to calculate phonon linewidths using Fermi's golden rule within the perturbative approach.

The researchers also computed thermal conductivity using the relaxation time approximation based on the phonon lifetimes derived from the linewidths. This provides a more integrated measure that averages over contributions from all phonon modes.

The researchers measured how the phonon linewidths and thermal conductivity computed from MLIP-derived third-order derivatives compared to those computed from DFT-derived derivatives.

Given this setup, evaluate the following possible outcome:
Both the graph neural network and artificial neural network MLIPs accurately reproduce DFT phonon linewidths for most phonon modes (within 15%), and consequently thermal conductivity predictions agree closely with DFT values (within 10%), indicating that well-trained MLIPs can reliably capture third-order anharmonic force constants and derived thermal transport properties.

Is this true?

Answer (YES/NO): NO